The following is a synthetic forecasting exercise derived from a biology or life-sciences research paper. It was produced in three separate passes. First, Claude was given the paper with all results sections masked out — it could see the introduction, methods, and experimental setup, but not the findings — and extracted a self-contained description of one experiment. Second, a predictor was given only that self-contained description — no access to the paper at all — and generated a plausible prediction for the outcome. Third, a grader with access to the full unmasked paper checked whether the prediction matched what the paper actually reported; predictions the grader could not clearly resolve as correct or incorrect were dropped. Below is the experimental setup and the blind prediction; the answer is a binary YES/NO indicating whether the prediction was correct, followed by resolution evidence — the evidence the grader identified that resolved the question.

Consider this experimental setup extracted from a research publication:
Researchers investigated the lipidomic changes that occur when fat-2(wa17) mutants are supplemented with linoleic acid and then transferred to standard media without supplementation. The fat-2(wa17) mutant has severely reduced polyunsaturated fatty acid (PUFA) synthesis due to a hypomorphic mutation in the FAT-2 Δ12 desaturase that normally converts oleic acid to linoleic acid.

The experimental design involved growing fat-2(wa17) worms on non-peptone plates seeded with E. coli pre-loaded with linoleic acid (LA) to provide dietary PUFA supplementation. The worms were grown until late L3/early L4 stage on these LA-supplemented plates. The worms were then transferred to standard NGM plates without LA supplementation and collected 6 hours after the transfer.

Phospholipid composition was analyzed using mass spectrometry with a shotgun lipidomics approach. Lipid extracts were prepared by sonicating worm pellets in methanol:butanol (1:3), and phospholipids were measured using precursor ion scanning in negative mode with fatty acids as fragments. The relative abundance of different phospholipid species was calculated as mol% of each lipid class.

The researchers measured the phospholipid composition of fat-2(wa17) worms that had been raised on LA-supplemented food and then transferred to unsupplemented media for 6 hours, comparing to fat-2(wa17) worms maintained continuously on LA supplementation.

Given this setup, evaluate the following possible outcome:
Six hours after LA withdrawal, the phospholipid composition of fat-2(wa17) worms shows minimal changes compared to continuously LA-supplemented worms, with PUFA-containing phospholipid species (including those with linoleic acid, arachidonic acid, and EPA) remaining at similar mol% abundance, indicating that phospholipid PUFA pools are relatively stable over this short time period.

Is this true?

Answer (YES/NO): YES